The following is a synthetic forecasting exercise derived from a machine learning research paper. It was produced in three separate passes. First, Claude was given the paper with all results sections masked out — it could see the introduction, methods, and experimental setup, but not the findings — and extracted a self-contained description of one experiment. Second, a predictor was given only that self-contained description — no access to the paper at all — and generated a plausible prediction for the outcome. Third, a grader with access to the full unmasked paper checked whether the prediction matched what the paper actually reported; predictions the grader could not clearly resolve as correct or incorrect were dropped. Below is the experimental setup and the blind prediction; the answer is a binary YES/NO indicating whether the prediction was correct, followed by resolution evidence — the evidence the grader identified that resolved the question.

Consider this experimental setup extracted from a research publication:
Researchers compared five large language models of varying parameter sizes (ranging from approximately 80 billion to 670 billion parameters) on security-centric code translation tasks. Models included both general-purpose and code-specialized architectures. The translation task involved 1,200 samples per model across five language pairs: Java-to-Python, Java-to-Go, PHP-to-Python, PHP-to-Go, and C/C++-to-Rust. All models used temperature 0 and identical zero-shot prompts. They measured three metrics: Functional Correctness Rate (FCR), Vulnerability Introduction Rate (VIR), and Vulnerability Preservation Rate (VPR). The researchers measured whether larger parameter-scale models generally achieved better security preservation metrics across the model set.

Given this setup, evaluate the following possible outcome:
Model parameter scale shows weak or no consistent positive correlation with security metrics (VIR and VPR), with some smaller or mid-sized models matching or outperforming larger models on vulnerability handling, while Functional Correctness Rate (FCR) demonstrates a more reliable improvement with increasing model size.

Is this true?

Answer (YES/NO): NO